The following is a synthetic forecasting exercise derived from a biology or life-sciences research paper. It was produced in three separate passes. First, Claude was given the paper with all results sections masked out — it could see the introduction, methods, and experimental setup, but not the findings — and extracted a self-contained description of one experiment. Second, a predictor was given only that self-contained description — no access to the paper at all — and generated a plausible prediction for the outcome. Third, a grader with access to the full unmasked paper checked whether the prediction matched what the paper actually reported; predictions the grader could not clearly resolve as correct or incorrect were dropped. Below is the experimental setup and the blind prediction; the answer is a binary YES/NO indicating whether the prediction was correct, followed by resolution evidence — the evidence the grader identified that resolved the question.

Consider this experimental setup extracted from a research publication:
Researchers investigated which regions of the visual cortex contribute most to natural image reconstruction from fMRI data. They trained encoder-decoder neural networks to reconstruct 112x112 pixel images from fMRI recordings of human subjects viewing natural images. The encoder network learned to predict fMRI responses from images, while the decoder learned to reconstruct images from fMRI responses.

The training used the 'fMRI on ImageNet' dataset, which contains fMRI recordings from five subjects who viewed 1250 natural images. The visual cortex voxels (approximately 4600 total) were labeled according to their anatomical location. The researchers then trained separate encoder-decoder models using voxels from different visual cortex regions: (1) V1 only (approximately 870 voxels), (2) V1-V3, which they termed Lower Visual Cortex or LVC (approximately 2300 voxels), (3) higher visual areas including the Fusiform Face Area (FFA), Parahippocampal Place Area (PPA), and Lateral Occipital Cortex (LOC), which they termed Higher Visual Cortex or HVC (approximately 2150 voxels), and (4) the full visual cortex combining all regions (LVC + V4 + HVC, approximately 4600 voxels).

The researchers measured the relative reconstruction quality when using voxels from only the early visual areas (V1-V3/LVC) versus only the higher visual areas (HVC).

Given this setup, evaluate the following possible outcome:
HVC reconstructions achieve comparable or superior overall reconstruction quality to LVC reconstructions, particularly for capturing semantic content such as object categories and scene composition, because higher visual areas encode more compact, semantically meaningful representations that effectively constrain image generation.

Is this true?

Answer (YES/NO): NO